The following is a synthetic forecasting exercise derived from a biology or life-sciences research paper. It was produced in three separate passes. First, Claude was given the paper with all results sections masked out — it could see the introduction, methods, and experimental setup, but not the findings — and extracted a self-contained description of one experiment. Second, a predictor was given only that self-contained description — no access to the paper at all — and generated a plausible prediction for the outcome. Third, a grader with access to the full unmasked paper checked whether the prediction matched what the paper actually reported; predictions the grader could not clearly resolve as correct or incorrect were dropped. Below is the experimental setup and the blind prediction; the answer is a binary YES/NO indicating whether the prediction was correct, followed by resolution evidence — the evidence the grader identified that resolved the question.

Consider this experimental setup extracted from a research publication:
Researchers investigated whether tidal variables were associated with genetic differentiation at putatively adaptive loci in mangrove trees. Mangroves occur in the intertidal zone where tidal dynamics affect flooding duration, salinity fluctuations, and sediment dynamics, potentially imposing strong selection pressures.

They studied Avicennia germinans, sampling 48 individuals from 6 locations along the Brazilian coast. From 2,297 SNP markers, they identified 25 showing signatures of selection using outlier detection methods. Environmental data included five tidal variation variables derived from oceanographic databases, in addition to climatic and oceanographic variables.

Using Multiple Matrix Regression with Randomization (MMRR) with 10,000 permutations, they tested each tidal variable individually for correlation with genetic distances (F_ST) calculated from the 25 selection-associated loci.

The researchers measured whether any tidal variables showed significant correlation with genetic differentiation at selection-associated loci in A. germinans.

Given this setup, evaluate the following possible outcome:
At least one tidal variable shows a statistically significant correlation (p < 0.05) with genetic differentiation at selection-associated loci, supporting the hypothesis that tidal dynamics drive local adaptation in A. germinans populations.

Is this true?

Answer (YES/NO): YES